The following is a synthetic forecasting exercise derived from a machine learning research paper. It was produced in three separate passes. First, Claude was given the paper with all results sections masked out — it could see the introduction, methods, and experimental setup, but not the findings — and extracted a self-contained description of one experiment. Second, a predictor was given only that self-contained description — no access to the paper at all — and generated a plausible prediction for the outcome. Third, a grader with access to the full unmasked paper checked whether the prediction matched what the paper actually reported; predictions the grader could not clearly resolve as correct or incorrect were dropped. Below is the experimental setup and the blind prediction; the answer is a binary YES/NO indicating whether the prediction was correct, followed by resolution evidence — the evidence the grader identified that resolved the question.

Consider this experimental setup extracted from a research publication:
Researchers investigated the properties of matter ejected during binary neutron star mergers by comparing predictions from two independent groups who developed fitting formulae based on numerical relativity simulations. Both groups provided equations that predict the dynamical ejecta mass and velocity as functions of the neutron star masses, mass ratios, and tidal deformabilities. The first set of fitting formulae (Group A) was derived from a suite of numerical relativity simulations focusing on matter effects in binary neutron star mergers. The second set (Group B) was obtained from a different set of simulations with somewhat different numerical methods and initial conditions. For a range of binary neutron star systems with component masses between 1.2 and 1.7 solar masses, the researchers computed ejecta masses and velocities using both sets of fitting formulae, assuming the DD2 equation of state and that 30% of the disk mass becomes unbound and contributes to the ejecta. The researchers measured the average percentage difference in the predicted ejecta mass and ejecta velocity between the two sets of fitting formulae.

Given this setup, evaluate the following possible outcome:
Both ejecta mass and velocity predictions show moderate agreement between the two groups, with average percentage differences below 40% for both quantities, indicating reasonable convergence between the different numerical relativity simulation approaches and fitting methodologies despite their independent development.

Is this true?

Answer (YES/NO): YES